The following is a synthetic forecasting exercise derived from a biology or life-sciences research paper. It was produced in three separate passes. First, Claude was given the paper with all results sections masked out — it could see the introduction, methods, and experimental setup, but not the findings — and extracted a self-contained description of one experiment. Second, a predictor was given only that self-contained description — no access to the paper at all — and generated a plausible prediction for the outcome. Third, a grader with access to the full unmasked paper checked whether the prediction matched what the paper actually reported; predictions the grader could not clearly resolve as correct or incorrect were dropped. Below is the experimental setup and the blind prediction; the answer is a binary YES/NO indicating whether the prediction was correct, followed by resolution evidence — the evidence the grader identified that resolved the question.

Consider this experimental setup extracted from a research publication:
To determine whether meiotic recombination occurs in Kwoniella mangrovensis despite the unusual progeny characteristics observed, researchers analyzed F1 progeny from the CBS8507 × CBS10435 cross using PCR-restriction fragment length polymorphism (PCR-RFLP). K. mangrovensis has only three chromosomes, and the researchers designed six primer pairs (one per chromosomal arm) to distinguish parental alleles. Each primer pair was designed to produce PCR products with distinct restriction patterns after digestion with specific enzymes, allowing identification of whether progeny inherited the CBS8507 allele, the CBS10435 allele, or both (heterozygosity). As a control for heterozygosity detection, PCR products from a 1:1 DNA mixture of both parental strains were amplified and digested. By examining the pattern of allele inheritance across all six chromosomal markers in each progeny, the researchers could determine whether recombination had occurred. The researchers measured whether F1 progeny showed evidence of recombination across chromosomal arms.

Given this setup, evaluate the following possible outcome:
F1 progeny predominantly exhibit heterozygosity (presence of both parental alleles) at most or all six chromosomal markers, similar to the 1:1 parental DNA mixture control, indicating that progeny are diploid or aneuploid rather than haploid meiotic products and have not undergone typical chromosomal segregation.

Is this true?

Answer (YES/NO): NO